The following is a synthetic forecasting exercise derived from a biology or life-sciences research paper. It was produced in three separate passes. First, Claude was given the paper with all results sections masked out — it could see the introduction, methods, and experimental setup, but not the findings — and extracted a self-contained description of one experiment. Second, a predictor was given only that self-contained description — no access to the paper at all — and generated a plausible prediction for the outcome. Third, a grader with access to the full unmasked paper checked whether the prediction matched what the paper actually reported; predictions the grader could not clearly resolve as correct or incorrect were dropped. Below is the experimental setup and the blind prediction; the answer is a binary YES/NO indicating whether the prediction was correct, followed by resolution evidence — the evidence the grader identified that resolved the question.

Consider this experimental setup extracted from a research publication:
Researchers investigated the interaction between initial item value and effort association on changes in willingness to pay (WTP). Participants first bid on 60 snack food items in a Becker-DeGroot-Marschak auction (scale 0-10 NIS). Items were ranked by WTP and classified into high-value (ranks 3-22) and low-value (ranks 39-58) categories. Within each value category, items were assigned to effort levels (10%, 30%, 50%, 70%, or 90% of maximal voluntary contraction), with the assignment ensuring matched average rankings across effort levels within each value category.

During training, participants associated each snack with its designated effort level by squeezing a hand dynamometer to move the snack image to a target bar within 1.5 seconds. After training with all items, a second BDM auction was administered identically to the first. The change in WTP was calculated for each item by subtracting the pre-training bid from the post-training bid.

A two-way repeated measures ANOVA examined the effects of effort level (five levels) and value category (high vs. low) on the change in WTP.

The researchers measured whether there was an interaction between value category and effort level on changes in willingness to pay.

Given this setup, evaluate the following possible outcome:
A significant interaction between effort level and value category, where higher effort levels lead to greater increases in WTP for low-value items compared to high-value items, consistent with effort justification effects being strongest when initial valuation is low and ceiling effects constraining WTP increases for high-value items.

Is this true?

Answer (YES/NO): NO